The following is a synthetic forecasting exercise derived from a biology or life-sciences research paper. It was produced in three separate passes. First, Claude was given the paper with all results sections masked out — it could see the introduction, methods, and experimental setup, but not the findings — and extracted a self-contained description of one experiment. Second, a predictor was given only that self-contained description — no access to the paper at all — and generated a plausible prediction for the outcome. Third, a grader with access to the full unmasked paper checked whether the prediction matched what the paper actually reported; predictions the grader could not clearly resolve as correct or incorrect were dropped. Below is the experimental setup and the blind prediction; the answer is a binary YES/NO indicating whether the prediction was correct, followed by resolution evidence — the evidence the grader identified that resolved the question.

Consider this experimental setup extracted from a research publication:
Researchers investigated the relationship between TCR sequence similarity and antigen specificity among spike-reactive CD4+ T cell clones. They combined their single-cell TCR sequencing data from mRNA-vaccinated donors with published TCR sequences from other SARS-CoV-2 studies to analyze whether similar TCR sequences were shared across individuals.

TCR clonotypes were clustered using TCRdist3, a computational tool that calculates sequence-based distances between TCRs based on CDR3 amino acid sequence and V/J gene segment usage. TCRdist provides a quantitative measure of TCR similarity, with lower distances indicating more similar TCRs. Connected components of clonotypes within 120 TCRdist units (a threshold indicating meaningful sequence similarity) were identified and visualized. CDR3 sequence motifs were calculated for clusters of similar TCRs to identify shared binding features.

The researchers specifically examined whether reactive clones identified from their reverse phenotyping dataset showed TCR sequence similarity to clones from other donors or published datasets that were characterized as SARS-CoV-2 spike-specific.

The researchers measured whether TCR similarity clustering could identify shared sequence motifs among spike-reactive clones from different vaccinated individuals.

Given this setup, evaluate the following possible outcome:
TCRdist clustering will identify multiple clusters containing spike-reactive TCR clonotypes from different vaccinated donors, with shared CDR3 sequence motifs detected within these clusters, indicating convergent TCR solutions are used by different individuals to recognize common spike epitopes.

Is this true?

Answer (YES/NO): YES